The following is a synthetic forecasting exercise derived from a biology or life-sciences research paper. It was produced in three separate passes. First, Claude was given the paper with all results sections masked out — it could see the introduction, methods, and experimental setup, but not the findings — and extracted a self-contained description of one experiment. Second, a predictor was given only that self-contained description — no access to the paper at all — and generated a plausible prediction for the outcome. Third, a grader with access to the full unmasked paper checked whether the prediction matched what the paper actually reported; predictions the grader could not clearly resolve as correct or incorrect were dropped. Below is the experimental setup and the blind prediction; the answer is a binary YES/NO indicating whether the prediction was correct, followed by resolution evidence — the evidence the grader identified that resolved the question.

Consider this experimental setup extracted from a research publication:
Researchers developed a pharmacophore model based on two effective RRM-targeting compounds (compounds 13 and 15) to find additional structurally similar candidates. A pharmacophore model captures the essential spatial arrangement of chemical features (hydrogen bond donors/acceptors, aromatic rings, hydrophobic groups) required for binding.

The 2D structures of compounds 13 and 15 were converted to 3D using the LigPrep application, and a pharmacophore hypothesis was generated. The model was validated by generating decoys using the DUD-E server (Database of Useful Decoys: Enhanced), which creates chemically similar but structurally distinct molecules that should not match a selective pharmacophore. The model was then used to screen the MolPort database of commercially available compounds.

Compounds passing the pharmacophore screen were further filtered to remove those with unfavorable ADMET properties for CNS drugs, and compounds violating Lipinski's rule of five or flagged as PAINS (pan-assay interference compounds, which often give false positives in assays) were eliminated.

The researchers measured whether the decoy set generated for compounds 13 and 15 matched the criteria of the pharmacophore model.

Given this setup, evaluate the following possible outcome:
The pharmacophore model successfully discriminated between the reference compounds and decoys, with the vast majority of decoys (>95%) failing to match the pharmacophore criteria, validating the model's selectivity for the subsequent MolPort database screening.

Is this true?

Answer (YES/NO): YES